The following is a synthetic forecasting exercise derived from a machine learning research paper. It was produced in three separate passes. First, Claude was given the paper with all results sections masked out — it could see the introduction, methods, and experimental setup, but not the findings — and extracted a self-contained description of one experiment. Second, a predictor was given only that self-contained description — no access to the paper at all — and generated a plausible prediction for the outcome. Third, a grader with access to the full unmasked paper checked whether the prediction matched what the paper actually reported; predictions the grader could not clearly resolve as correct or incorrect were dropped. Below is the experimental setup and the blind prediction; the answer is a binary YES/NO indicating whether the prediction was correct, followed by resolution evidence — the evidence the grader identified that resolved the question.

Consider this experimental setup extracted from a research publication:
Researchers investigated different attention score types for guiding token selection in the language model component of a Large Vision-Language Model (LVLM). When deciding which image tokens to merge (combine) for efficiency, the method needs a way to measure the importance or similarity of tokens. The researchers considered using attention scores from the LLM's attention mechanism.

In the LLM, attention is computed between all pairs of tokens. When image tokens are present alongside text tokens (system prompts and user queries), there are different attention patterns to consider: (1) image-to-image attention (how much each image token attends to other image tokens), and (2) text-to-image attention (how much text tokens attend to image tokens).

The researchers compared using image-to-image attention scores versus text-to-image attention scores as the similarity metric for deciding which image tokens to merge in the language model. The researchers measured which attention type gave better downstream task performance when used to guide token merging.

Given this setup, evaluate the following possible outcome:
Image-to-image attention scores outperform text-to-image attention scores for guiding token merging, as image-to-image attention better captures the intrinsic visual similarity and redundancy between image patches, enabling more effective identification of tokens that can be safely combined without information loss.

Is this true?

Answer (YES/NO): YES